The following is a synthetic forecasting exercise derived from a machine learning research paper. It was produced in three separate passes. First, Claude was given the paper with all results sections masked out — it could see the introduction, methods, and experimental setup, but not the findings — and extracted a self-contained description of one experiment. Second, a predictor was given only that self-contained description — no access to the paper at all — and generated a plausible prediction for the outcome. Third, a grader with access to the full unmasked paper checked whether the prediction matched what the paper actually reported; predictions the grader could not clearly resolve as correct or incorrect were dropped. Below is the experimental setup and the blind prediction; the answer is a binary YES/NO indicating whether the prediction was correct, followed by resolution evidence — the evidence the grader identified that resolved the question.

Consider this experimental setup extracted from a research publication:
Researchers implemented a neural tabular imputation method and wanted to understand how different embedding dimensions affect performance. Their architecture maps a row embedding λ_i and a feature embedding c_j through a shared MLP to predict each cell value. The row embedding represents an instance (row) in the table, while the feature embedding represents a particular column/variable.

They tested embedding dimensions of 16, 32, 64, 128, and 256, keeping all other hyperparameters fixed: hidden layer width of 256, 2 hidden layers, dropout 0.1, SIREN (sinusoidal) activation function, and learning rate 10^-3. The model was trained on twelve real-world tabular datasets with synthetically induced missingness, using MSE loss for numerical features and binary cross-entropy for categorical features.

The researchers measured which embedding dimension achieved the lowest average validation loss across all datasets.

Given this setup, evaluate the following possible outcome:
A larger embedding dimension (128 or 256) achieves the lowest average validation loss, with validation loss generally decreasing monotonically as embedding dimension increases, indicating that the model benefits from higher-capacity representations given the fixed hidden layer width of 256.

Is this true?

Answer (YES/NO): NO